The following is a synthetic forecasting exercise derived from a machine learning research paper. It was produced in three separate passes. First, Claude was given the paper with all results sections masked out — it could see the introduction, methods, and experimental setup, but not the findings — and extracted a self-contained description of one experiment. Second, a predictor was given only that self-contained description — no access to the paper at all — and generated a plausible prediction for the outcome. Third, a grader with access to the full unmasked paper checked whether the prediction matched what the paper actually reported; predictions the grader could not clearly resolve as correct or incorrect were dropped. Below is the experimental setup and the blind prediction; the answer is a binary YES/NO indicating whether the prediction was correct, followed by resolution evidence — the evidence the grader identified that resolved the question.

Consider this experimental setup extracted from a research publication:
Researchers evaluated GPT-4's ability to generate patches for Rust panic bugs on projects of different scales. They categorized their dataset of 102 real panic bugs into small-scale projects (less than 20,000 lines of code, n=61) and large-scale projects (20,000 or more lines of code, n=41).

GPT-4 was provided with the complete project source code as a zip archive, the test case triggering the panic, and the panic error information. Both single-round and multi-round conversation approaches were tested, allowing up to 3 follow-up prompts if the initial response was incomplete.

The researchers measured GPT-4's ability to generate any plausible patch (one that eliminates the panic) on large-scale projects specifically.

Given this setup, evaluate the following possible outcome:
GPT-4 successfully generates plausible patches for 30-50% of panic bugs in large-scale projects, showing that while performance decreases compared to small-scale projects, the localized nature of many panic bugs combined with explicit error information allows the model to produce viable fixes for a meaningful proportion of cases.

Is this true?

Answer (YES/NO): NO